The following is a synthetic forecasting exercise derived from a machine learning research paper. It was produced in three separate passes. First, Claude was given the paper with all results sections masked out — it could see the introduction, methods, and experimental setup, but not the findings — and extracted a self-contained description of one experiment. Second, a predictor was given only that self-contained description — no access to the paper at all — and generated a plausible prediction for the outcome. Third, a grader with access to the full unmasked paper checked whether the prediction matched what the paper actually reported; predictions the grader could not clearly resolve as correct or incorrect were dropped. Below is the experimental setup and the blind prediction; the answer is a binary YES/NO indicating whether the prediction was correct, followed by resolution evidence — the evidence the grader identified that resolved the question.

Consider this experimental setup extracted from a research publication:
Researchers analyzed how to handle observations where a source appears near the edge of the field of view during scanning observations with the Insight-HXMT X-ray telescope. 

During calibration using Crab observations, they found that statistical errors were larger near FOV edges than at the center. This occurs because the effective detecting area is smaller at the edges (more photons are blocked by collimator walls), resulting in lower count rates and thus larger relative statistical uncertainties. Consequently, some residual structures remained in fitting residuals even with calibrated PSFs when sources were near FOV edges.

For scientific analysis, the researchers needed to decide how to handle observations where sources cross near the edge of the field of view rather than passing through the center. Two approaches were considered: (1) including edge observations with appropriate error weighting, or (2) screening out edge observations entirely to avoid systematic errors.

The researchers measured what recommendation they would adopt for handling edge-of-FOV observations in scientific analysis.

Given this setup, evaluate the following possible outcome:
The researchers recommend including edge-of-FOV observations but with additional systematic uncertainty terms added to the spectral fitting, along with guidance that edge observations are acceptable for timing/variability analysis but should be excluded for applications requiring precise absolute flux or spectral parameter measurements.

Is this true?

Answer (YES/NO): NO